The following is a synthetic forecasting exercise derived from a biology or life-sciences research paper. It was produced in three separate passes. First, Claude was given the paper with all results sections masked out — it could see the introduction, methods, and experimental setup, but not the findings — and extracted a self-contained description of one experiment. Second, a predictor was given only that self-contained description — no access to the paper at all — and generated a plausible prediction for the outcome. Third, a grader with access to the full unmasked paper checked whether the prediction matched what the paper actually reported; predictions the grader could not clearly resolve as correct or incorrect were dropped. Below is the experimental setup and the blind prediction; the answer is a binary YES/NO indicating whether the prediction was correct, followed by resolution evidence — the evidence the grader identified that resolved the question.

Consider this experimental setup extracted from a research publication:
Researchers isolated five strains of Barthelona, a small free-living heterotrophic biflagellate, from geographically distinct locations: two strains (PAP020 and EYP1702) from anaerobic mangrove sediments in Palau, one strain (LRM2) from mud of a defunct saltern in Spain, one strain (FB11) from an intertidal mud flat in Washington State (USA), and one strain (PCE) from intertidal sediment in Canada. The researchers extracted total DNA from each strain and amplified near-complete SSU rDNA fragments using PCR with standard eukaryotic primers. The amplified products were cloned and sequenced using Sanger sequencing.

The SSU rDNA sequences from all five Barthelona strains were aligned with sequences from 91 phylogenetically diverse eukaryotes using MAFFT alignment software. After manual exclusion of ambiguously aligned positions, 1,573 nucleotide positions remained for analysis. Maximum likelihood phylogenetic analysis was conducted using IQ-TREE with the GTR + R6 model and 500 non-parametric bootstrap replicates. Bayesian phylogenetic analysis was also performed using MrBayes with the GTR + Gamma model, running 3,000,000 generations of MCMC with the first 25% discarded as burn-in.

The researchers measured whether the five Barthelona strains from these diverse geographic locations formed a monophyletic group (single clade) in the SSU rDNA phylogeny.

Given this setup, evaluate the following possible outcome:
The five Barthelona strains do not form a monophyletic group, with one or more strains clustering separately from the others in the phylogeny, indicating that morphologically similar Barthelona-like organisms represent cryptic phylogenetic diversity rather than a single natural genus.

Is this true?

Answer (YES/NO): NO